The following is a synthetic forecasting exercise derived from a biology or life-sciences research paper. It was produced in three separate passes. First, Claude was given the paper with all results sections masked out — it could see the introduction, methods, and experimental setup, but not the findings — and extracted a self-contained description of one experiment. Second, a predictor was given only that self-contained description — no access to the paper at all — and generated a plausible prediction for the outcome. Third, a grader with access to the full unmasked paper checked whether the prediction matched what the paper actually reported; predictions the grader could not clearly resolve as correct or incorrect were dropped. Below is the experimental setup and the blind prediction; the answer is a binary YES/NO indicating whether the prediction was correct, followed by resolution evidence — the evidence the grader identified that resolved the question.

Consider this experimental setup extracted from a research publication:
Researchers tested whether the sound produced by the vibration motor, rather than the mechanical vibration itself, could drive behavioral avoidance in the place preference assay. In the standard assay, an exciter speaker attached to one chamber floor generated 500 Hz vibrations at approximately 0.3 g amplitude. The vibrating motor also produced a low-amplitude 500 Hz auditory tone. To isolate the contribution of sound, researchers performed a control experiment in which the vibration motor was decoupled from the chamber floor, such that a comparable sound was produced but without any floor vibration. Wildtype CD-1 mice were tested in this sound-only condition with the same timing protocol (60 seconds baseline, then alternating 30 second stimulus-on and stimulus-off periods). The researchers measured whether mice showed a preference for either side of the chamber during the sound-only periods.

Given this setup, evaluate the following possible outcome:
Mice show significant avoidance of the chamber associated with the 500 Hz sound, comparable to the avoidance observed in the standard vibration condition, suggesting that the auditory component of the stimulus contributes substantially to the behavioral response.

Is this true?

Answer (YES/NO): NO